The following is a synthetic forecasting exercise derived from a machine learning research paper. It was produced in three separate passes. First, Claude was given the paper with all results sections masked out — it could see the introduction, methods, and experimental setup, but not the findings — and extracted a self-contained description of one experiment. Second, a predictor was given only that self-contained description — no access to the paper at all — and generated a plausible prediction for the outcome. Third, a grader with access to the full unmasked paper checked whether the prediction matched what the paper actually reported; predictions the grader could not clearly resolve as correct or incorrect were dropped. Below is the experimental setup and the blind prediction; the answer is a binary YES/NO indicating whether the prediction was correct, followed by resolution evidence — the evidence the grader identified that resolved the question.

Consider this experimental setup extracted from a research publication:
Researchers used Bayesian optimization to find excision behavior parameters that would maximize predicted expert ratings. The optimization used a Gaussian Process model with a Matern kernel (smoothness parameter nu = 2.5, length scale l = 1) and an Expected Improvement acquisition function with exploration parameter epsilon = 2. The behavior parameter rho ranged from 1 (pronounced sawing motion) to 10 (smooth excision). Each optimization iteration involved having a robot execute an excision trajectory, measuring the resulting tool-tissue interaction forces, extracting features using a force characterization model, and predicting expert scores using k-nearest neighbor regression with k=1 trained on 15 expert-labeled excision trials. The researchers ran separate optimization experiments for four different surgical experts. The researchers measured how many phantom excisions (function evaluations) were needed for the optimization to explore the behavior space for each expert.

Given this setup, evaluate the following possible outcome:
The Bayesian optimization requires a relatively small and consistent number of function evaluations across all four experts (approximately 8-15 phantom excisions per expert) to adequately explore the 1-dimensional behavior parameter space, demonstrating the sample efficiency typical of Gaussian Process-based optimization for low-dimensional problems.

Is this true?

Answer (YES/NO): NO